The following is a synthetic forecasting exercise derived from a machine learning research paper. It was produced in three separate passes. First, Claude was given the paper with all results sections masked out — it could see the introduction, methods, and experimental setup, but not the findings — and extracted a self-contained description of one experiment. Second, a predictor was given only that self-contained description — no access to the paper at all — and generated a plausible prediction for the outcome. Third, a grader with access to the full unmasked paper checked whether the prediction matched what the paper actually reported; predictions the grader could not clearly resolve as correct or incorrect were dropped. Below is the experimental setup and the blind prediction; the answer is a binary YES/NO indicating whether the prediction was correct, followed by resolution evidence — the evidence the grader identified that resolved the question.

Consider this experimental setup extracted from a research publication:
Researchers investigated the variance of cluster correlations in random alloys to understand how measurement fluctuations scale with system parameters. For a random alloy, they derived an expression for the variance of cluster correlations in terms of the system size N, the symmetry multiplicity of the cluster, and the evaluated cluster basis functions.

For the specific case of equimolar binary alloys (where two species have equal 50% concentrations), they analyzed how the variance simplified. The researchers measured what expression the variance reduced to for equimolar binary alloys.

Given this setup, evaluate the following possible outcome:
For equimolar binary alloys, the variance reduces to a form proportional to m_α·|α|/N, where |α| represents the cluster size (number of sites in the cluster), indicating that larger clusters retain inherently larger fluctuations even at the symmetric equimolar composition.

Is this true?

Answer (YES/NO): NO